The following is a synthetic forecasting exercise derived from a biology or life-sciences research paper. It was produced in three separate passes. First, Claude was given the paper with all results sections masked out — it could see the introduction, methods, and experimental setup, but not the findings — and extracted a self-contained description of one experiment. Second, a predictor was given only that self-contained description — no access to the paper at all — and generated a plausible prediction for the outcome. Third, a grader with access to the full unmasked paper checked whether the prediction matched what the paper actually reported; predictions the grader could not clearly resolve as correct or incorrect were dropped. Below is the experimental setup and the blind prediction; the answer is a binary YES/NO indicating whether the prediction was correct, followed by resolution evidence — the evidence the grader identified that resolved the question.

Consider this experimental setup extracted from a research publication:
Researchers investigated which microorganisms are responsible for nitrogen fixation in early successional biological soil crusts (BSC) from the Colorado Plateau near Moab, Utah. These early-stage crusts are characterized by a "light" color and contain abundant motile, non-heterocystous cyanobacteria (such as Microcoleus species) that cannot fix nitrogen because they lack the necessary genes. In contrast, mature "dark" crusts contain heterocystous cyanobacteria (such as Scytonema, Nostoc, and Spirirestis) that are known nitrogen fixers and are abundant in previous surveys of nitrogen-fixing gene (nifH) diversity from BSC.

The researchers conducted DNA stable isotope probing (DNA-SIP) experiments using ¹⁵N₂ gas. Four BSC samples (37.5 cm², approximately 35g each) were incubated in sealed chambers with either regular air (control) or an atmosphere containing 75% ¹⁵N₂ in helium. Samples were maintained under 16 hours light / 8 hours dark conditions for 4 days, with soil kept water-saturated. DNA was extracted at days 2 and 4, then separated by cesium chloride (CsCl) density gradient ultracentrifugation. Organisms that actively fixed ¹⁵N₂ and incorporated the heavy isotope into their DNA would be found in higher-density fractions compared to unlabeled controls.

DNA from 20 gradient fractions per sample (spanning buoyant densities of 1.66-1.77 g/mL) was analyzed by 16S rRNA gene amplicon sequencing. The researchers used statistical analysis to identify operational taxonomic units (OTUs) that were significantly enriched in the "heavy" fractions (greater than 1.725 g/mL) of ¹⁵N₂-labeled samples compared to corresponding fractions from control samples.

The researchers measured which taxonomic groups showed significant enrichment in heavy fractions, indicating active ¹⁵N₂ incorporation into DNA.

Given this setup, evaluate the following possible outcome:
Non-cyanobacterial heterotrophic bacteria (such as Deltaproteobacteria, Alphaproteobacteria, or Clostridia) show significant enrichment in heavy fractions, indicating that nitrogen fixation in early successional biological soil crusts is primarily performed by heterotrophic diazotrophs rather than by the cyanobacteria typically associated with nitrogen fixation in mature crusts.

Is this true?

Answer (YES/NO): YES